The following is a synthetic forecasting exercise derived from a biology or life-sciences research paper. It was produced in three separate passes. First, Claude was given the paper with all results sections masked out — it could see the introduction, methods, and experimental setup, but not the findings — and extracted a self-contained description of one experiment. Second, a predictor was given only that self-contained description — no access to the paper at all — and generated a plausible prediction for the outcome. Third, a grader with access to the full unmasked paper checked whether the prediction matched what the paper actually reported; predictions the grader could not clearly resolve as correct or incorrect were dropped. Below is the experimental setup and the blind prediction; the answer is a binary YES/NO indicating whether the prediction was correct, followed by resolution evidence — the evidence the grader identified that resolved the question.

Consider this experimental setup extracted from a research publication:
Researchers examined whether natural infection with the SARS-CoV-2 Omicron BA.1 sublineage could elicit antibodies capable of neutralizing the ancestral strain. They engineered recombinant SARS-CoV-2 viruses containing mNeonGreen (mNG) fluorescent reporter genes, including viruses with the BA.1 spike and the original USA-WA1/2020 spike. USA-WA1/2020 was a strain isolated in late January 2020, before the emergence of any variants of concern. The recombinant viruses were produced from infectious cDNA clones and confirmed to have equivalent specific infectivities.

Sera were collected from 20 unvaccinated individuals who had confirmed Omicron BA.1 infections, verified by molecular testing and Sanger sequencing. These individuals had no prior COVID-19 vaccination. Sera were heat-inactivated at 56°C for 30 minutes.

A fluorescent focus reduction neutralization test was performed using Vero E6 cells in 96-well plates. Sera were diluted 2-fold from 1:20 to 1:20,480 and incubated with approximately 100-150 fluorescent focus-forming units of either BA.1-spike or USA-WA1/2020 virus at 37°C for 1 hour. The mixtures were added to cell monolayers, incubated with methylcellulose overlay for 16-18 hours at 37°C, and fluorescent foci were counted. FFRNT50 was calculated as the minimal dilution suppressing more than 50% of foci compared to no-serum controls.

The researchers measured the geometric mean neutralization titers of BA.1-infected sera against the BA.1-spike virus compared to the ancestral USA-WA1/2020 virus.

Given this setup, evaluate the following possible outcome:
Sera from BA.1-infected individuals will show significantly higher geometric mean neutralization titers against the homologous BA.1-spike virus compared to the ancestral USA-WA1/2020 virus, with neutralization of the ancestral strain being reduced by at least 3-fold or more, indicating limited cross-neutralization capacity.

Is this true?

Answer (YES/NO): YES